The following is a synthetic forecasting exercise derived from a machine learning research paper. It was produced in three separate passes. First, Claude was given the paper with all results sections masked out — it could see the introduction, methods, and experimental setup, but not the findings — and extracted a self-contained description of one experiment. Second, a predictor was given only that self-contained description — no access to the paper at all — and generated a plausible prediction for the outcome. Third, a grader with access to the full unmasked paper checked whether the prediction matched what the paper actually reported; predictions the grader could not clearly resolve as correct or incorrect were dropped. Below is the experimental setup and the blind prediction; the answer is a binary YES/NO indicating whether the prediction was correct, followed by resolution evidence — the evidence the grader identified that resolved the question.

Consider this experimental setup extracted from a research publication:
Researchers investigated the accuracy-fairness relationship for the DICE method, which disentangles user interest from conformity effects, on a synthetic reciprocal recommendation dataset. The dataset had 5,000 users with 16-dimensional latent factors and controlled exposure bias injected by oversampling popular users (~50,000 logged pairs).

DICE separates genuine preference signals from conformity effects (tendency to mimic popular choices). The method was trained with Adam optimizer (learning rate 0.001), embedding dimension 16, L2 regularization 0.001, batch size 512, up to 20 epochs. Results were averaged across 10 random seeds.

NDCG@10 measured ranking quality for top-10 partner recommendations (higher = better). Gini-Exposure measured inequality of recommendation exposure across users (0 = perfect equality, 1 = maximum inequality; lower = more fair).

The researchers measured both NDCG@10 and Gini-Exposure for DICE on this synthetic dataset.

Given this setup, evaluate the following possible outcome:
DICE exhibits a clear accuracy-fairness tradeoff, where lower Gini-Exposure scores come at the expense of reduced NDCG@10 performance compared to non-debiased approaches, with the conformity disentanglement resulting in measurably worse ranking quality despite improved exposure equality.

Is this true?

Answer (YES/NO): NO